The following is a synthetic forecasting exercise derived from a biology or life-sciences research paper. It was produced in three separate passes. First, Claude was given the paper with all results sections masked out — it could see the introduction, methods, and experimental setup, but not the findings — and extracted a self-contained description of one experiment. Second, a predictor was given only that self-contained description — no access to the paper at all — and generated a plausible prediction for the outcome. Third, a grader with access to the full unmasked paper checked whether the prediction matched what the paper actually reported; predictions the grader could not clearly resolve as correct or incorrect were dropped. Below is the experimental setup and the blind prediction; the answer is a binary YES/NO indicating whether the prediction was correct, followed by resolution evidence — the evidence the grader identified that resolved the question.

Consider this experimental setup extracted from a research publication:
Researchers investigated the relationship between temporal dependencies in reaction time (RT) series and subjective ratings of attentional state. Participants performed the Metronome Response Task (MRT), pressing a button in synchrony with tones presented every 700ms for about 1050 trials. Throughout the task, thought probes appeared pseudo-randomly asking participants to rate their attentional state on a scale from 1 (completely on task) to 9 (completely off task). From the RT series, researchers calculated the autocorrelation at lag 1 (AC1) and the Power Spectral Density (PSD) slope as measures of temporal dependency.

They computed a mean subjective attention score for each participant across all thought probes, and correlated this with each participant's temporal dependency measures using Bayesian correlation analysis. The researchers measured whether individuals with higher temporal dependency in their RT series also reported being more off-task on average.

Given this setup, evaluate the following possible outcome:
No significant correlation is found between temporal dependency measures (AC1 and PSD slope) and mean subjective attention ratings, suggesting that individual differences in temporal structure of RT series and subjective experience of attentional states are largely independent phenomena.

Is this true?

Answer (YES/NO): NO